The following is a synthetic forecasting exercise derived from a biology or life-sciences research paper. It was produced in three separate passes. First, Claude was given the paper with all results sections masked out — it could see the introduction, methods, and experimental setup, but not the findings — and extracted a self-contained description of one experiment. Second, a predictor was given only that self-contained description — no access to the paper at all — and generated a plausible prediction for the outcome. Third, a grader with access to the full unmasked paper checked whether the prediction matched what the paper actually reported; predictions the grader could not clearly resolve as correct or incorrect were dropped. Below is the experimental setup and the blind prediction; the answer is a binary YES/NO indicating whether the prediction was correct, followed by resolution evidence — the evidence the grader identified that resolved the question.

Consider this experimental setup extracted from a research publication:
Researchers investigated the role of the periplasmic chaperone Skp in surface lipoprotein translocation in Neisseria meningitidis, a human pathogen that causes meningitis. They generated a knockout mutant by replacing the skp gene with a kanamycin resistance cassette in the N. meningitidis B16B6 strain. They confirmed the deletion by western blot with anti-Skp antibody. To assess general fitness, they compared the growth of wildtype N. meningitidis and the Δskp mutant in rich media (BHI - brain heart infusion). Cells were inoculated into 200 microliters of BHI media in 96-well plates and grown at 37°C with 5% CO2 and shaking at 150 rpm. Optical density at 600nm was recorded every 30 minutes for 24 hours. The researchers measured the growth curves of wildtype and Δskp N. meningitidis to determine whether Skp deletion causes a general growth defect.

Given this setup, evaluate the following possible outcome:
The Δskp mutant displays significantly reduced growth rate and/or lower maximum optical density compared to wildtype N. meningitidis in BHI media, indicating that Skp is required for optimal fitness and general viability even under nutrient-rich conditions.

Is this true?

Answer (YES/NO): NO